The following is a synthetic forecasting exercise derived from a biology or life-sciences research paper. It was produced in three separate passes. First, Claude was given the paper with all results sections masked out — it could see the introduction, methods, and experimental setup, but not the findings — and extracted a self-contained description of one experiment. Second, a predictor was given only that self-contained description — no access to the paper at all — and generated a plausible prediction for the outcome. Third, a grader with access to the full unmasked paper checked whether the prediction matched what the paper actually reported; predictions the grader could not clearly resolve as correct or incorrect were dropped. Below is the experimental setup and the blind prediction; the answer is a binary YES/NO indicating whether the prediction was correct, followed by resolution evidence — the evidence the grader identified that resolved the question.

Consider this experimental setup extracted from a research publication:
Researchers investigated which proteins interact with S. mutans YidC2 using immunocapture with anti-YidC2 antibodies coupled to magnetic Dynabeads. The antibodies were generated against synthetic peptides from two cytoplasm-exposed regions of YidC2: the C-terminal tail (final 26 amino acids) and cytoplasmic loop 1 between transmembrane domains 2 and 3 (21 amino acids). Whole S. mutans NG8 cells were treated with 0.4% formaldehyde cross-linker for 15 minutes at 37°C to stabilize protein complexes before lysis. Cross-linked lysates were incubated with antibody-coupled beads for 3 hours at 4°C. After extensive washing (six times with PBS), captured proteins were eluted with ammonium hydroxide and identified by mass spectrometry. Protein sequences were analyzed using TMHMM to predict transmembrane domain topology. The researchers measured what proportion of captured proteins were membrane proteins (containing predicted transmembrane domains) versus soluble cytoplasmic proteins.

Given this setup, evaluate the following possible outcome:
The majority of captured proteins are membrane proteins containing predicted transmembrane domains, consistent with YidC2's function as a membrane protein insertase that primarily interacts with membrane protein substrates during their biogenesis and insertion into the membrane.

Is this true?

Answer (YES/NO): NO